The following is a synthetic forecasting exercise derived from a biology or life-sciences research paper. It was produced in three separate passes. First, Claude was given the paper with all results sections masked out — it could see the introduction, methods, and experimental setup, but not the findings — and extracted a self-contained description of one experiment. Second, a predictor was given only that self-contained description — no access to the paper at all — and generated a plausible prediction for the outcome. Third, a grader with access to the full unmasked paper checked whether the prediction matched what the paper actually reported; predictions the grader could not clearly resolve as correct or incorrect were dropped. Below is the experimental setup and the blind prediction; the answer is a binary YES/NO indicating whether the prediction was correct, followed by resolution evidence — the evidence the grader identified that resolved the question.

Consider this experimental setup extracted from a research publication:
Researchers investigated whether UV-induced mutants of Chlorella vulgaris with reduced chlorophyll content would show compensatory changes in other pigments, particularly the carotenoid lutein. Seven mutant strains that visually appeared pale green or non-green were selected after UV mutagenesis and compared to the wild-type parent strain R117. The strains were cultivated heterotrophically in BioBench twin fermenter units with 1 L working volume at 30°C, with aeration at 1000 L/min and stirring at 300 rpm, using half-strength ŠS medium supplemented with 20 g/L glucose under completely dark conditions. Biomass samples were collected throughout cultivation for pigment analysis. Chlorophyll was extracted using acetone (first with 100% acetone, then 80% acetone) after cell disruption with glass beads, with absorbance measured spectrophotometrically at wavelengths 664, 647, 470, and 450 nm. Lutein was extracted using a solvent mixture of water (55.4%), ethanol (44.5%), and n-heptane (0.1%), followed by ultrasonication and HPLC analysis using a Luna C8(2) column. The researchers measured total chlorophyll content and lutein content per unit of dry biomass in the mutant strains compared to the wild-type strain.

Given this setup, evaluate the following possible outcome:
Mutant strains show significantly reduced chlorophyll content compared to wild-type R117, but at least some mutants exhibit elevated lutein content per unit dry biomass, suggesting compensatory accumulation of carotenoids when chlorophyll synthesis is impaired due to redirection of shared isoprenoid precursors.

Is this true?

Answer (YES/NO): YES